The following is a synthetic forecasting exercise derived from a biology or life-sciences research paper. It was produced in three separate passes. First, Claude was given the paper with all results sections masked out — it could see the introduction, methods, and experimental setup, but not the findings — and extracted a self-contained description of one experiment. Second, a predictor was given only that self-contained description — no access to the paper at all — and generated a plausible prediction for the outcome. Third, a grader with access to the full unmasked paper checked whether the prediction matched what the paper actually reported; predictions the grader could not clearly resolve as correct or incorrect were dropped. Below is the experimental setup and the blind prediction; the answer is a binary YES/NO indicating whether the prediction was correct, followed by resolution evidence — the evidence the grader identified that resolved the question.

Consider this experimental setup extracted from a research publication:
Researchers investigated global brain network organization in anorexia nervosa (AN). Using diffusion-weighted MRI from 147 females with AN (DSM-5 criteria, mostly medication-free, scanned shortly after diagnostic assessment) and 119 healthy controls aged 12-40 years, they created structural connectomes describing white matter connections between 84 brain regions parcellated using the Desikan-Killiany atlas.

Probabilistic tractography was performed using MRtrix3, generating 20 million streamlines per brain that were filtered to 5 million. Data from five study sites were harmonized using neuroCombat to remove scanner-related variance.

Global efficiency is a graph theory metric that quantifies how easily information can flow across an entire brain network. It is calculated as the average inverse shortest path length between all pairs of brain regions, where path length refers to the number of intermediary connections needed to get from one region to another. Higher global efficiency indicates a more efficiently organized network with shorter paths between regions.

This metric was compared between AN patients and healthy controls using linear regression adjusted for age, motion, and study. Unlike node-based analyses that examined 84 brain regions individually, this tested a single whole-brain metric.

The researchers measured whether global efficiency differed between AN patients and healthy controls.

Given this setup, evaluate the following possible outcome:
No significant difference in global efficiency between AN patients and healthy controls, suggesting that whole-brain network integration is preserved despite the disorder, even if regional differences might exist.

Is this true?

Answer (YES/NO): YES